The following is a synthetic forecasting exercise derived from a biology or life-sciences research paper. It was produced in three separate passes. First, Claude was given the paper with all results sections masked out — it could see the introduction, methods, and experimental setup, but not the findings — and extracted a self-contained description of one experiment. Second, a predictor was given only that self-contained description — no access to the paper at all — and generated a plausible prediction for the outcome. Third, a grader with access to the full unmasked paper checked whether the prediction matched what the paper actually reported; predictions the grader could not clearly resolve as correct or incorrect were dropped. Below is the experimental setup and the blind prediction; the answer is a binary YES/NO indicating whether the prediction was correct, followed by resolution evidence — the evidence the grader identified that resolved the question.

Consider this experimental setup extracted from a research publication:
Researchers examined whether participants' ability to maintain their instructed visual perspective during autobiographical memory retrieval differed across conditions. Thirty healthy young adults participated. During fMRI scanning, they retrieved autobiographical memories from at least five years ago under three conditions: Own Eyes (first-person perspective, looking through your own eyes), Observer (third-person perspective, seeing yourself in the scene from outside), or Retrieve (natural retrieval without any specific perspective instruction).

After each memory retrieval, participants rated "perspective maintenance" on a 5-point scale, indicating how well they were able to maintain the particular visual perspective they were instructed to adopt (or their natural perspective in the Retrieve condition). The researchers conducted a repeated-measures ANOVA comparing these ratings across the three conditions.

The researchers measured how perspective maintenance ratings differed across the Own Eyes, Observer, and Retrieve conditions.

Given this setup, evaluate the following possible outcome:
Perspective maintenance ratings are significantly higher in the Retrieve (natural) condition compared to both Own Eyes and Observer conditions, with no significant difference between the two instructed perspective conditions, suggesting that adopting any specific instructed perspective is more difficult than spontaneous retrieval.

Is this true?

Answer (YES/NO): NO